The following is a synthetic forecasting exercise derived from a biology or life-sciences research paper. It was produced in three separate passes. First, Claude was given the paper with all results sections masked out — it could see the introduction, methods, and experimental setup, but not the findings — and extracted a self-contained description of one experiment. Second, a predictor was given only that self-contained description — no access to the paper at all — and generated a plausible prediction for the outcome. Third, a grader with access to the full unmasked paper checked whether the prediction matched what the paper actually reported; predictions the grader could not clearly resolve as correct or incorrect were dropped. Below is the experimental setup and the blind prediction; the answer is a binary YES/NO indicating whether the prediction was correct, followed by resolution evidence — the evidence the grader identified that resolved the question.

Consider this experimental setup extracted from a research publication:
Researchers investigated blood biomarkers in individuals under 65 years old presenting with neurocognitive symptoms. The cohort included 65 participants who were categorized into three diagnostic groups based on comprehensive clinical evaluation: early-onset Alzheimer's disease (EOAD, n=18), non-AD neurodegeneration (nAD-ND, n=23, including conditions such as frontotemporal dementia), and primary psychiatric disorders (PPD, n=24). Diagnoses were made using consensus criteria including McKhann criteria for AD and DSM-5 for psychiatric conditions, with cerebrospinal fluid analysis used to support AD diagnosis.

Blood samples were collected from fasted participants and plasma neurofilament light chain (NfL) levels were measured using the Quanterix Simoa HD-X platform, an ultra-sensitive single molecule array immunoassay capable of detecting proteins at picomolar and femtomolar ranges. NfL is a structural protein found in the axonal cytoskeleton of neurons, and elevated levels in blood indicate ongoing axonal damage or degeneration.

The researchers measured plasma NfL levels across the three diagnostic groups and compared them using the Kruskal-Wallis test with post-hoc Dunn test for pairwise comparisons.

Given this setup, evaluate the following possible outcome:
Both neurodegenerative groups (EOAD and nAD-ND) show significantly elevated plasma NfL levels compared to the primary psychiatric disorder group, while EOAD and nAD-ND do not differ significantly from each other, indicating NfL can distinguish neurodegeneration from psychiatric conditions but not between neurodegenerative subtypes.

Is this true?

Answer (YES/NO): NO